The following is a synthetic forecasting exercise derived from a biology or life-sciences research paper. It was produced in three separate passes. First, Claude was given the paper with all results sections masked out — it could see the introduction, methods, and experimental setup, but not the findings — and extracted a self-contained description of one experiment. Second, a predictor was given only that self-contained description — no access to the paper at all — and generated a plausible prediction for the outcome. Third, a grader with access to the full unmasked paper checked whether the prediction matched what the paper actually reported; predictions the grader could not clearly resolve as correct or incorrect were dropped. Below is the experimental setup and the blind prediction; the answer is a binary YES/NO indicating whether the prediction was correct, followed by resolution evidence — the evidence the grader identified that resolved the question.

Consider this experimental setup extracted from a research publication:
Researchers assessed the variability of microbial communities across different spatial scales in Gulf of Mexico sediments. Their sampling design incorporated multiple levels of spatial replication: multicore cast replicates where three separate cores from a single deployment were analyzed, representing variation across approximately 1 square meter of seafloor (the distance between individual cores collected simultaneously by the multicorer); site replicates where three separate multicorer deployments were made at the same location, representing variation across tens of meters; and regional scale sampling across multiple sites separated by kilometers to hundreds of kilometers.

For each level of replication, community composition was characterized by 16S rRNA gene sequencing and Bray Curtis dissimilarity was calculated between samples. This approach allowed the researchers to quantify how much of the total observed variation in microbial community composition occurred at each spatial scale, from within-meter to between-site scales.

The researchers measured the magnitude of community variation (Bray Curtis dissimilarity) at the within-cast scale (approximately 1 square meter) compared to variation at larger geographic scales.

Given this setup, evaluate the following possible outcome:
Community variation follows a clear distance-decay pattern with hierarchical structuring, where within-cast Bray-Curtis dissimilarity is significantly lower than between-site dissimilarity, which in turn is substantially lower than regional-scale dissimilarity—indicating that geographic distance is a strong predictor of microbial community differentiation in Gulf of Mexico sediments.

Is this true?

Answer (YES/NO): NO